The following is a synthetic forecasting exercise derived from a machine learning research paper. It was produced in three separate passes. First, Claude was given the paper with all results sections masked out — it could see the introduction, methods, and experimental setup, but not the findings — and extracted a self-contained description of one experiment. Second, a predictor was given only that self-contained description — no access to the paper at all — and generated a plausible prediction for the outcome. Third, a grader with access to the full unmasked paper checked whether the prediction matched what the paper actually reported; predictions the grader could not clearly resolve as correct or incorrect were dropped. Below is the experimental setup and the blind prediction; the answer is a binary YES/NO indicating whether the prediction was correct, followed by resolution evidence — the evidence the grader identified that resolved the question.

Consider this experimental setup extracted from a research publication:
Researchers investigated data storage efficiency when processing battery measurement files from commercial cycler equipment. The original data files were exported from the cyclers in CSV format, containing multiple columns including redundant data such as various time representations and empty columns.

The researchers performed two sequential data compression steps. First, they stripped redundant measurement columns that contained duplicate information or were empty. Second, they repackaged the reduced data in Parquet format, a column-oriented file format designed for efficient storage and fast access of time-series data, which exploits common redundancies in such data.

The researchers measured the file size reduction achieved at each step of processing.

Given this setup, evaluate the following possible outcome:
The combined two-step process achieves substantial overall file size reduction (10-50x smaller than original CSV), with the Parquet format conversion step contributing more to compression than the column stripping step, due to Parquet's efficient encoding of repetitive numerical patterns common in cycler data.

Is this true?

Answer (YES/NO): NO